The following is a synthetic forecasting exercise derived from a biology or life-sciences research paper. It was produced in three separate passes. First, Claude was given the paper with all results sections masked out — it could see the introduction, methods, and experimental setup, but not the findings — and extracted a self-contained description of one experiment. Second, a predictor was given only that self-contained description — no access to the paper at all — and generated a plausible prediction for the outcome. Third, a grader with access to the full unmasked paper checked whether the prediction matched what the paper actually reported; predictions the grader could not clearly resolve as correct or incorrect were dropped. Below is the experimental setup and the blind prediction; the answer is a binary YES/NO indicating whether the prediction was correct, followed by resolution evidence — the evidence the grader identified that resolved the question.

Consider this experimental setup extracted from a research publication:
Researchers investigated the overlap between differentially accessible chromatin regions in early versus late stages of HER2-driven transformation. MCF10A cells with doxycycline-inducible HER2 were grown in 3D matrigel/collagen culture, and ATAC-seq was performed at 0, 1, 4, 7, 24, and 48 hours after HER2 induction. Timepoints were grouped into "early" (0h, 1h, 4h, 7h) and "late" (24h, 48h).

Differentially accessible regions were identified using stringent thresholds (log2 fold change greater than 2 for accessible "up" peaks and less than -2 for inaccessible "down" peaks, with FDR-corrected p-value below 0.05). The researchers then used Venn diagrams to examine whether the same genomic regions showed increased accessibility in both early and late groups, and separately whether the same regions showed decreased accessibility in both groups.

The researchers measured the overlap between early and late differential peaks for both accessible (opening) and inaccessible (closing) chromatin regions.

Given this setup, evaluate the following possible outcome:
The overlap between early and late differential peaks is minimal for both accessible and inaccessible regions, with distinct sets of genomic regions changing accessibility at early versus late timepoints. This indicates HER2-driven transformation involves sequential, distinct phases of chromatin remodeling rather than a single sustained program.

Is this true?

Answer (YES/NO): NO